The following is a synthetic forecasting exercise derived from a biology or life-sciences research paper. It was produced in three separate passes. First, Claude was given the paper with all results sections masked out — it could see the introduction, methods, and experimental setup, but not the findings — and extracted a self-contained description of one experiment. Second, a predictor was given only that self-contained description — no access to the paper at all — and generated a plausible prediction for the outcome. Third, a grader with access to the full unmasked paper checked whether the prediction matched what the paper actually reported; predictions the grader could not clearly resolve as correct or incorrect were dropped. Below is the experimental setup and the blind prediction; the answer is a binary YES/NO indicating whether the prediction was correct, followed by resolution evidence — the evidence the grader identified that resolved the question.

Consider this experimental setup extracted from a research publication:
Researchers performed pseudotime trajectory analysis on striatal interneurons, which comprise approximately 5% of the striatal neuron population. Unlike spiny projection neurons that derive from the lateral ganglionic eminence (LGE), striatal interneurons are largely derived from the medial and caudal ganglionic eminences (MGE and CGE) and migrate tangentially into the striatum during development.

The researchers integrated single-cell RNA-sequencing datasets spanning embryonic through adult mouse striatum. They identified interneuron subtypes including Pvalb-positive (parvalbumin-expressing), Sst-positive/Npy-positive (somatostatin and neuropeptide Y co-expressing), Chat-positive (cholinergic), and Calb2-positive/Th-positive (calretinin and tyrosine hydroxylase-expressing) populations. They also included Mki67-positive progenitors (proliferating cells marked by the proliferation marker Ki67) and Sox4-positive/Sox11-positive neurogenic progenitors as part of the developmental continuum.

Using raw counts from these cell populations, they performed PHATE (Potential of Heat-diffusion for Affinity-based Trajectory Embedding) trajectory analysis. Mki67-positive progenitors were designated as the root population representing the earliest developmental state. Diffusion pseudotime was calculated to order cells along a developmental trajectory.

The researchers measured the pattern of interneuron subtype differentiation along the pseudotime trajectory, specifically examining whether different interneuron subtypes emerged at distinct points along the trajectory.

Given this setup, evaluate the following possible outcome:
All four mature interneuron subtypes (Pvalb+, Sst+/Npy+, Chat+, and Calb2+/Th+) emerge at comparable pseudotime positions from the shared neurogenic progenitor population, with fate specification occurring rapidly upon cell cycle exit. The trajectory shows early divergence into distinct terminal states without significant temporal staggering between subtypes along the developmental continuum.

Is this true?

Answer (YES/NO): NO